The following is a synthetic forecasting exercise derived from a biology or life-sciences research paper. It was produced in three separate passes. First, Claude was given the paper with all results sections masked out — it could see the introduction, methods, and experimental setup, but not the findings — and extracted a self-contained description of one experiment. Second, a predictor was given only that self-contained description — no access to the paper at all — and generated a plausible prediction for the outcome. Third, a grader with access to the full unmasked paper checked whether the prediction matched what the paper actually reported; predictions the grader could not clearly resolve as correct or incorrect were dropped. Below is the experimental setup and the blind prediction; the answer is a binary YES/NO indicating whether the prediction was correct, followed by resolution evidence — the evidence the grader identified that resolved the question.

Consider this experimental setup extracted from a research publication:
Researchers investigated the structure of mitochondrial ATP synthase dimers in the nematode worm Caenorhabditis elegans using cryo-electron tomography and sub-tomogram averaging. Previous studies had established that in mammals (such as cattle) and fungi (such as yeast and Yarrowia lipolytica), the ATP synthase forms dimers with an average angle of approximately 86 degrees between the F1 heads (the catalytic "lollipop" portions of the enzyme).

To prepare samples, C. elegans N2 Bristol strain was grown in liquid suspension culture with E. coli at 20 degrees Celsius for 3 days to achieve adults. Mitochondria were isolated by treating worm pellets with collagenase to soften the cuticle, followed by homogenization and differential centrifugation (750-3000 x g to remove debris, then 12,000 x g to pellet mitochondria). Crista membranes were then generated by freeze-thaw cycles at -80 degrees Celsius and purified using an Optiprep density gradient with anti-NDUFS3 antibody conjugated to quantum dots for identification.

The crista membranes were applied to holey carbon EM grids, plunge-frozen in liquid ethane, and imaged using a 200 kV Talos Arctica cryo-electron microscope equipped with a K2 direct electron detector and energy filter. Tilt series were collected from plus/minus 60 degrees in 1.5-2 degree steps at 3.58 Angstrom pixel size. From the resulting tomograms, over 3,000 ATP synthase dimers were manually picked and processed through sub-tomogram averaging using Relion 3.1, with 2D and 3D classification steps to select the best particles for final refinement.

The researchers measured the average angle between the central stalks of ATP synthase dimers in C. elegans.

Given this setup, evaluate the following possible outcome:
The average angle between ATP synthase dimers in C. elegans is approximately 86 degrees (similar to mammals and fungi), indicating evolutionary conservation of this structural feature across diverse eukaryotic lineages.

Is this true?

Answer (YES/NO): NO